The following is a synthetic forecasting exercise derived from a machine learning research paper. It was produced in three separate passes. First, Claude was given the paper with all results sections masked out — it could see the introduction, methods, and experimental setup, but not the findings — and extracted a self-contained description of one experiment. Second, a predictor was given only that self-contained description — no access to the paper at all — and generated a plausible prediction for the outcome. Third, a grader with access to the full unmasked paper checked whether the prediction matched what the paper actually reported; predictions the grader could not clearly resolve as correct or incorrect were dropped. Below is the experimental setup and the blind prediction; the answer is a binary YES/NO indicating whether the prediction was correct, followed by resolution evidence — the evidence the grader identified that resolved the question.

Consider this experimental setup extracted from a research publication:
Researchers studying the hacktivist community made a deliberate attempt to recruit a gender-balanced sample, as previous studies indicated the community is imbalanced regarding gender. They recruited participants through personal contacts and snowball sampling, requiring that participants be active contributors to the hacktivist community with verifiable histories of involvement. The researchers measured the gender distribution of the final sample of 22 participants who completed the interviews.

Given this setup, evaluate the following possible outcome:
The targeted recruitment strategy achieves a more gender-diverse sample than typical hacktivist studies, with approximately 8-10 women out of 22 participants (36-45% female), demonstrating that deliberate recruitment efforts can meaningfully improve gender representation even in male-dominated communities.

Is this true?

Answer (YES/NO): YES